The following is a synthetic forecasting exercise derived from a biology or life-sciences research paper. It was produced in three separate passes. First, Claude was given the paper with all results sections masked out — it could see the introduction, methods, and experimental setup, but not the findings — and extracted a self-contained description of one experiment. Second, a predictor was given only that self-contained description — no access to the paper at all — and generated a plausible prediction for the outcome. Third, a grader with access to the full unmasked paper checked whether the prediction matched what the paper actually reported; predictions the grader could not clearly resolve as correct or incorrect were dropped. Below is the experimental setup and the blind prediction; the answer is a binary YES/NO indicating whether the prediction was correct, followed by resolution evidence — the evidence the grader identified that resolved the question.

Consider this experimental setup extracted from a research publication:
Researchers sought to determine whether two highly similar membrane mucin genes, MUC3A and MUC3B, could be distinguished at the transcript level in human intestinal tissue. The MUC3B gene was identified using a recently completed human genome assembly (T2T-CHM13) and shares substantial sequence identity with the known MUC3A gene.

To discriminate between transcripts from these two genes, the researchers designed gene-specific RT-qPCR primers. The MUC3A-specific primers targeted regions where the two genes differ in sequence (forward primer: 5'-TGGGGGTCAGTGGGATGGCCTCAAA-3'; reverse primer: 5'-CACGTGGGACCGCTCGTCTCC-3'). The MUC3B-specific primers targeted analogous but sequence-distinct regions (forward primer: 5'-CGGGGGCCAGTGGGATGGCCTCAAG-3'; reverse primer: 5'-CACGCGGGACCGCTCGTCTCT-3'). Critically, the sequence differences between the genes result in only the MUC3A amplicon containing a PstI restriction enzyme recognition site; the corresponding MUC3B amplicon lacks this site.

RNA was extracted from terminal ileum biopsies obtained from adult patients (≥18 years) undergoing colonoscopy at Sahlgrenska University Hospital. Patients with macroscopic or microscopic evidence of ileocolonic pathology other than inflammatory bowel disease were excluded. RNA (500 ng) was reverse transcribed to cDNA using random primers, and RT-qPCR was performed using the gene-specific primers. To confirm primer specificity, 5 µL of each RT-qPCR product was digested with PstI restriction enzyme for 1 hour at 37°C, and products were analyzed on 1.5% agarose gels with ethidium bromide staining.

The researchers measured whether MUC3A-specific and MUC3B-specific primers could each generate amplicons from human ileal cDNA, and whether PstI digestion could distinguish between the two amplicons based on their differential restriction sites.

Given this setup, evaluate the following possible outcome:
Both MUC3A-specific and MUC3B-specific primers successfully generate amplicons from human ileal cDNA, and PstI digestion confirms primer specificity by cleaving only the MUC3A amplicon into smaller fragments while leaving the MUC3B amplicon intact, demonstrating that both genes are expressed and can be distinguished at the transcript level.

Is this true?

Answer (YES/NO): YES